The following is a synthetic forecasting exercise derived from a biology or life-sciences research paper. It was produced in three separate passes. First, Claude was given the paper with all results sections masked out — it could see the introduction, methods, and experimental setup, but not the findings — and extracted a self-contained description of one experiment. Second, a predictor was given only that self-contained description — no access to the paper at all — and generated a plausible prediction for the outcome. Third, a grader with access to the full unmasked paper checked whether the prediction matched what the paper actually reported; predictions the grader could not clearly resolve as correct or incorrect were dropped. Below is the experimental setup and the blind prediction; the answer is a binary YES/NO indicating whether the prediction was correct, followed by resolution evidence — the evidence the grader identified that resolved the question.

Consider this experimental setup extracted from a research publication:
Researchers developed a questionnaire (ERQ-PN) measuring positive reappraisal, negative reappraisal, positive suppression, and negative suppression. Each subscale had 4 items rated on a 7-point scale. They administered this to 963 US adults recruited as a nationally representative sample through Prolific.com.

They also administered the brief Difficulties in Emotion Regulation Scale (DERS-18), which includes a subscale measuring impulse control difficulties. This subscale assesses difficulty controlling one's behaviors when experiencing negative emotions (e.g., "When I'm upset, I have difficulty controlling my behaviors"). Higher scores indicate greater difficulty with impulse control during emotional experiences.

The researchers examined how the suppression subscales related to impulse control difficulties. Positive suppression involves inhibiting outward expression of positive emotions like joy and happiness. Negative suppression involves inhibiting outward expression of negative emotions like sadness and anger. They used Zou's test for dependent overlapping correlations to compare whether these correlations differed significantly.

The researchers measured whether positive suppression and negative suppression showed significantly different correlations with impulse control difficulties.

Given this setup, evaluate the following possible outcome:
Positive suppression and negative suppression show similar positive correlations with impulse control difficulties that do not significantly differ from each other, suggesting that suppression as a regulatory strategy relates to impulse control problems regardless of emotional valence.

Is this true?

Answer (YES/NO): NO